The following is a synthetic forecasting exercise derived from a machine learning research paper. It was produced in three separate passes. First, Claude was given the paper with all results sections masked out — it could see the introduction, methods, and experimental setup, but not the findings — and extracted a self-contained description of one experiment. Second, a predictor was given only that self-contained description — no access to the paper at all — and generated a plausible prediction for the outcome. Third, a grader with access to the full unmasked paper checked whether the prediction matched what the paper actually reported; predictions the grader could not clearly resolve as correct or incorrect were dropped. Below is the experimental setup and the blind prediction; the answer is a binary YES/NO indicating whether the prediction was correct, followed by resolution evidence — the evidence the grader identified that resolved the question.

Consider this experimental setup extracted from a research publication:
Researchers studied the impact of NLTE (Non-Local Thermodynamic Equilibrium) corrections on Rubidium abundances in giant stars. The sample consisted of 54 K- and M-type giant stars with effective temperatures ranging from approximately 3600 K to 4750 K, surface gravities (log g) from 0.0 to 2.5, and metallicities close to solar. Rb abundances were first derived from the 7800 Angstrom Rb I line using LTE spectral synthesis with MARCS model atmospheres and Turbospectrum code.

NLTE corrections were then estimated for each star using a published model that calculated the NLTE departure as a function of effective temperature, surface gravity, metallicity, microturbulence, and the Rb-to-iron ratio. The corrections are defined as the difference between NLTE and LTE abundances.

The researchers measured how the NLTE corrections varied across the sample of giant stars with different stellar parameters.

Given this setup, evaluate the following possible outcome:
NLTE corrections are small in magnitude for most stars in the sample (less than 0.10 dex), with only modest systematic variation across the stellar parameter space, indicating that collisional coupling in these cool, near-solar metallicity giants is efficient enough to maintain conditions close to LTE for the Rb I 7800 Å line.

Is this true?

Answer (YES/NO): NO